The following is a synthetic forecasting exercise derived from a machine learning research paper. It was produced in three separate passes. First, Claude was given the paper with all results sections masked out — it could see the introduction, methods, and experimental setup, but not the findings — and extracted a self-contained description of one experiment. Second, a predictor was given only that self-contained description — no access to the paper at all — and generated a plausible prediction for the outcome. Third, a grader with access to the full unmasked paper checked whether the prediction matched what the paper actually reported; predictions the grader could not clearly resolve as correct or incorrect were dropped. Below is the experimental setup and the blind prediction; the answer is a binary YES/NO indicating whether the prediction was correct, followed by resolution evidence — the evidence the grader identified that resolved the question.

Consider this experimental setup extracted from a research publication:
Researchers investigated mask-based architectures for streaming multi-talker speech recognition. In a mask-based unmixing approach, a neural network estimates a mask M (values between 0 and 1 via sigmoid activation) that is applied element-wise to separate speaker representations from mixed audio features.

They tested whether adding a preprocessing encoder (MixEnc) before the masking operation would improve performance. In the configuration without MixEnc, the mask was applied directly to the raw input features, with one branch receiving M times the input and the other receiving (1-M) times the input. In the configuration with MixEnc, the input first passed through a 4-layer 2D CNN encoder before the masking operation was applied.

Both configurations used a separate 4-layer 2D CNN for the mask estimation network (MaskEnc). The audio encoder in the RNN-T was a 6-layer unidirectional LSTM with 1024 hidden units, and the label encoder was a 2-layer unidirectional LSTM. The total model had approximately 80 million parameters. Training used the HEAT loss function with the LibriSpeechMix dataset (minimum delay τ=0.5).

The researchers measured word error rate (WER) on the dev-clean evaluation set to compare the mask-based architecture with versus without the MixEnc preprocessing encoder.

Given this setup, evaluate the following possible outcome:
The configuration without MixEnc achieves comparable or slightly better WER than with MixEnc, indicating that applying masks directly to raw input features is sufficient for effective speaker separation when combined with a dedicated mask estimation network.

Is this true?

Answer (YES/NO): NO